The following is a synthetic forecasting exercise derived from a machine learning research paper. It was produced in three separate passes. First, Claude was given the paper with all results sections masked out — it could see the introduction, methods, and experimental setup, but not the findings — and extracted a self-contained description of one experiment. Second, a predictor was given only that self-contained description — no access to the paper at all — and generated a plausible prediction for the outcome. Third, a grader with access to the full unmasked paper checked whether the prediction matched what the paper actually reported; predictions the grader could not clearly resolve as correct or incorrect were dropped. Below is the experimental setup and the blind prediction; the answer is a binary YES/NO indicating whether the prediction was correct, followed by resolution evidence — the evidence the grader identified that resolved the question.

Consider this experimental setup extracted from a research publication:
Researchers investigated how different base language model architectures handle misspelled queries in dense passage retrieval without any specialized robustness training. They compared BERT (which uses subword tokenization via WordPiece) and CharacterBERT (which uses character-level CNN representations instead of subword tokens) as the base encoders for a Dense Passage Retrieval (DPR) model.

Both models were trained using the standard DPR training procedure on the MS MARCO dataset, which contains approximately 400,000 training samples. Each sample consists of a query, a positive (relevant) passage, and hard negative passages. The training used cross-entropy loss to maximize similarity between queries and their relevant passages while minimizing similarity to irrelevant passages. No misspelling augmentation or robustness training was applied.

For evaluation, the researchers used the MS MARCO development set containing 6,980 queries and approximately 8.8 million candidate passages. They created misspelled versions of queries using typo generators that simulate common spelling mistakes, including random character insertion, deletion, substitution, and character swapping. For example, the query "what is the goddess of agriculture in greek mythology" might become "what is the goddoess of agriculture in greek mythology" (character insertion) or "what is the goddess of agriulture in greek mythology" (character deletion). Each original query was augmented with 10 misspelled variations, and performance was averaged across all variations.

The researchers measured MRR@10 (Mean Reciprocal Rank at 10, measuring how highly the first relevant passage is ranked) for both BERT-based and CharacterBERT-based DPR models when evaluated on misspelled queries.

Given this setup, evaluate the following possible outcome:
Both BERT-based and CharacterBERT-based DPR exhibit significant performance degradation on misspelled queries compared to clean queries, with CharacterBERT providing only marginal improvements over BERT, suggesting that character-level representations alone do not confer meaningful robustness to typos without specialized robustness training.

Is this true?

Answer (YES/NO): YES